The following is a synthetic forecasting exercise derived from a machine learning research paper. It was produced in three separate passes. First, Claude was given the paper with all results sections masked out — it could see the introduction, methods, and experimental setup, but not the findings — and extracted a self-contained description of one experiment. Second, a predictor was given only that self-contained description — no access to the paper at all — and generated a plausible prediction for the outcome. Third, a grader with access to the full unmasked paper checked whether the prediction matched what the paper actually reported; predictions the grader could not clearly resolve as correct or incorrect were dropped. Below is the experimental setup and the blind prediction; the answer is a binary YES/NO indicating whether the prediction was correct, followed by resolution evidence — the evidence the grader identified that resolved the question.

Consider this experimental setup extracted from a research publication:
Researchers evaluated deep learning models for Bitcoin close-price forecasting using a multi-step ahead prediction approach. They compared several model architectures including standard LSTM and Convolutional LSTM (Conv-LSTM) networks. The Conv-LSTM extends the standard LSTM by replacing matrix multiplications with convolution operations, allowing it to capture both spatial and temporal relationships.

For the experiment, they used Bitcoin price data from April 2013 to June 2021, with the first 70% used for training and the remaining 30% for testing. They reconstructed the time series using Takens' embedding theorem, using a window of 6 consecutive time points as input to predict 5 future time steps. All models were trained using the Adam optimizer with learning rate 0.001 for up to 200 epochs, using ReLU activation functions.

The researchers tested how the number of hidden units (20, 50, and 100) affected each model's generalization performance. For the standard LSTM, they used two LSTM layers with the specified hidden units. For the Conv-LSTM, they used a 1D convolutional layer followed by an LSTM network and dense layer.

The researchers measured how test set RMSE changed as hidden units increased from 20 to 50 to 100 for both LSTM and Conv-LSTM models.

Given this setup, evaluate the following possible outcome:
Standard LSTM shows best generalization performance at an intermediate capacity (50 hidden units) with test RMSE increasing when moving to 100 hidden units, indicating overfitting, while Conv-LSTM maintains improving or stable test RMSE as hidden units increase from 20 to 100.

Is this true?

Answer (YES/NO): NO